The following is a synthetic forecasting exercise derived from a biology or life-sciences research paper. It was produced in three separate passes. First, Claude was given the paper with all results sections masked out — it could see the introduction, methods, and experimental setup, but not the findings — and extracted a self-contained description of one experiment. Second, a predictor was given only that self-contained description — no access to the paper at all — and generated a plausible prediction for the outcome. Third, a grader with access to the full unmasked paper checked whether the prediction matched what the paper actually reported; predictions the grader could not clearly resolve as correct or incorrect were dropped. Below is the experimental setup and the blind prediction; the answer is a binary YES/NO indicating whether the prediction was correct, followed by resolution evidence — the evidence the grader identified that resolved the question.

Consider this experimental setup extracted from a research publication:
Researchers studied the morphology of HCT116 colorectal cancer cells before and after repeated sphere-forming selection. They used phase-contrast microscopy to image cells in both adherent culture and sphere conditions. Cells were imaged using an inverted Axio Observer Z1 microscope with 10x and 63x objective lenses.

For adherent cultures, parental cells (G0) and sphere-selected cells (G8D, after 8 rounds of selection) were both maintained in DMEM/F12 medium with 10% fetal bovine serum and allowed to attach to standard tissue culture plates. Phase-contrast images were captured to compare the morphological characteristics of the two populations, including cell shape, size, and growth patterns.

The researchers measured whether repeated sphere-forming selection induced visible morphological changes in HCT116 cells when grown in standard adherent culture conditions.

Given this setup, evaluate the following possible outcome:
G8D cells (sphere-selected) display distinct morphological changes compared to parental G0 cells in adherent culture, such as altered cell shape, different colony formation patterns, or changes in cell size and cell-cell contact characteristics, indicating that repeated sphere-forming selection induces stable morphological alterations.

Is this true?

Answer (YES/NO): NO